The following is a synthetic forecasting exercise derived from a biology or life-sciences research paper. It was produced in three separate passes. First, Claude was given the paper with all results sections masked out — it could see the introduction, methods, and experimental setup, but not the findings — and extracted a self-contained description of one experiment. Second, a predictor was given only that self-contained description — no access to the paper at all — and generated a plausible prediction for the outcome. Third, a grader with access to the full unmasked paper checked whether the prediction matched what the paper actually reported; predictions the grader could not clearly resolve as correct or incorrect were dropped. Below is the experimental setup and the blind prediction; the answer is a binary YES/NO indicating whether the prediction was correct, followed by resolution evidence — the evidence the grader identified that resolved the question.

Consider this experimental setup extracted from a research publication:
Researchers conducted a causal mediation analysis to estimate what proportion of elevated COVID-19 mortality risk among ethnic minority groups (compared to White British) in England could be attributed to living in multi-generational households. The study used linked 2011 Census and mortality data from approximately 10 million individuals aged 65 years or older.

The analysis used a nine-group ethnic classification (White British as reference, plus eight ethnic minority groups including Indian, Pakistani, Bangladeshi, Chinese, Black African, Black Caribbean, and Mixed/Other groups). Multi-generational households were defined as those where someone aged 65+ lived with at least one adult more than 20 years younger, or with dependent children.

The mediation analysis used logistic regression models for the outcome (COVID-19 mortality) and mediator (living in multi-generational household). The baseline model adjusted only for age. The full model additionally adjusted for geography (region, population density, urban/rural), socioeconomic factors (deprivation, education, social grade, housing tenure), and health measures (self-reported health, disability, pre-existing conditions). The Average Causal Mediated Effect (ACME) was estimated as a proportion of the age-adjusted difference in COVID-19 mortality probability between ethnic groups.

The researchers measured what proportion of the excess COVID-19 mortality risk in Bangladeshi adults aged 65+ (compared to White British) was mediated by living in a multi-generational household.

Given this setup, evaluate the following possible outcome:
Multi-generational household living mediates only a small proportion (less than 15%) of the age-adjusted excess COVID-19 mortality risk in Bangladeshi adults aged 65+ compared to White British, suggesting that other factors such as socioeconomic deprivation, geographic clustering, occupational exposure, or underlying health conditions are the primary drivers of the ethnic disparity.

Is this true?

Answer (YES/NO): YES